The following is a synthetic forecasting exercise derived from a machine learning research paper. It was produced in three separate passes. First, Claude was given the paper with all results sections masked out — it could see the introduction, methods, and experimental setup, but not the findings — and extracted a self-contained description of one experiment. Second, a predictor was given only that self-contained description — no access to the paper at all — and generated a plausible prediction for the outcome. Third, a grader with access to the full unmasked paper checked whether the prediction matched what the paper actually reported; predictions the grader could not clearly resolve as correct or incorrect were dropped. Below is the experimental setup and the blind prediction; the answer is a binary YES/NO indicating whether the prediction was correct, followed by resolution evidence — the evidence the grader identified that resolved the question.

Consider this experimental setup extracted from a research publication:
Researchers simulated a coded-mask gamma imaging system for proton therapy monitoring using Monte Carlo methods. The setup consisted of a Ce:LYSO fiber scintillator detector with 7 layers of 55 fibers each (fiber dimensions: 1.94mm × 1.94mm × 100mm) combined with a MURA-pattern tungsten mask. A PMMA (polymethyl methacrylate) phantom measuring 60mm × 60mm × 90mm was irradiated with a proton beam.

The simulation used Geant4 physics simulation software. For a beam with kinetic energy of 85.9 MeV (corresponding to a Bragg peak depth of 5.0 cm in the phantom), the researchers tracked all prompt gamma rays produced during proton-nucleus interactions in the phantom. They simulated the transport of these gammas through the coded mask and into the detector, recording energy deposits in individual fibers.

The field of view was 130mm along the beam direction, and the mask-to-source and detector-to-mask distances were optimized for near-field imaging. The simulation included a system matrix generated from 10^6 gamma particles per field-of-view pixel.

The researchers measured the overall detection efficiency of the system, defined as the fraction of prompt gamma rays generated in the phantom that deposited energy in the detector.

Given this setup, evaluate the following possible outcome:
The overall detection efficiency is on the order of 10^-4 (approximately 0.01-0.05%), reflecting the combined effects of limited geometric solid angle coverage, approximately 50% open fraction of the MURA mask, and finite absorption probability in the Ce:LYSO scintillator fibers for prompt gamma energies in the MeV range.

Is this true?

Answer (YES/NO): NO